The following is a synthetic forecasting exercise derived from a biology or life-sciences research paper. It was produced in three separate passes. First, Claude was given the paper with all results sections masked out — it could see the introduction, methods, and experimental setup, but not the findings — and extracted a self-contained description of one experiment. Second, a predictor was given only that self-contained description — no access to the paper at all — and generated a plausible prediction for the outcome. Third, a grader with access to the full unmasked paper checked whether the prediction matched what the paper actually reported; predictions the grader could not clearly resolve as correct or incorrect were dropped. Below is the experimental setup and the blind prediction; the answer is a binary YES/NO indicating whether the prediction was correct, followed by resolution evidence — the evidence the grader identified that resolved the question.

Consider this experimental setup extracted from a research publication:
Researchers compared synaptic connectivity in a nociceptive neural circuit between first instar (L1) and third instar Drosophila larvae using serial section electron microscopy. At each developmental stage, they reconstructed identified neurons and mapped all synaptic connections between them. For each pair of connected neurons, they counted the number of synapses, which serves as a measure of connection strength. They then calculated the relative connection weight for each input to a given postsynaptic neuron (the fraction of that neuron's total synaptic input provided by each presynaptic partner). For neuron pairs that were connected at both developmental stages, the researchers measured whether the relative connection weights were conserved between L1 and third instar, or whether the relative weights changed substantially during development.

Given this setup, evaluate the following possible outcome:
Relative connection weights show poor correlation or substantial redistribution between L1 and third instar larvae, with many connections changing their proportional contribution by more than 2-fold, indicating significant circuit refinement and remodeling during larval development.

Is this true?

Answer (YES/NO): NO